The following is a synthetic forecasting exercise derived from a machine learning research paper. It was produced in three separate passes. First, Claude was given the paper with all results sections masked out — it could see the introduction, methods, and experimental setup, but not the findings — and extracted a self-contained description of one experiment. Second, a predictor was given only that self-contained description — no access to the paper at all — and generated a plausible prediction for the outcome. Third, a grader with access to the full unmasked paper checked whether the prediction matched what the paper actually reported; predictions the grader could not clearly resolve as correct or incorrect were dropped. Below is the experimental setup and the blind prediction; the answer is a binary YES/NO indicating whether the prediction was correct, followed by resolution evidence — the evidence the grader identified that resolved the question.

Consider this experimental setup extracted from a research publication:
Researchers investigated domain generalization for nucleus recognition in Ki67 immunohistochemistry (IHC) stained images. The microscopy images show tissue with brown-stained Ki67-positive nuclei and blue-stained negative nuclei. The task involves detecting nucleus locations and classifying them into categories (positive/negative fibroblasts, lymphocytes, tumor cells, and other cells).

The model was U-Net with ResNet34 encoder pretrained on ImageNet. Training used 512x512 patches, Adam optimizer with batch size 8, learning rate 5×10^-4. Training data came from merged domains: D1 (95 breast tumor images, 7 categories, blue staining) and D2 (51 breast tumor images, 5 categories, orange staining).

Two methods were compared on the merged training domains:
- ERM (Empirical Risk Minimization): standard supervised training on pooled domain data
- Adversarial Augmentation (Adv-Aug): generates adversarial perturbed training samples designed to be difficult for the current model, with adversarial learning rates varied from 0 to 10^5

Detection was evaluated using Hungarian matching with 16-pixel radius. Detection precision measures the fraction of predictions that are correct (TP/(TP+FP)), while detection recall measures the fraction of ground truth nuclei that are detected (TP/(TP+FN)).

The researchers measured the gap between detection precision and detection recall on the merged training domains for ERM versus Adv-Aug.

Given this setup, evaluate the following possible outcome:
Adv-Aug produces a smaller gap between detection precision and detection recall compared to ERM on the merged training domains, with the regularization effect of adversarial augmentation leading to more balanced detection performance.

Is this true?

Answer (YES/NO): NO